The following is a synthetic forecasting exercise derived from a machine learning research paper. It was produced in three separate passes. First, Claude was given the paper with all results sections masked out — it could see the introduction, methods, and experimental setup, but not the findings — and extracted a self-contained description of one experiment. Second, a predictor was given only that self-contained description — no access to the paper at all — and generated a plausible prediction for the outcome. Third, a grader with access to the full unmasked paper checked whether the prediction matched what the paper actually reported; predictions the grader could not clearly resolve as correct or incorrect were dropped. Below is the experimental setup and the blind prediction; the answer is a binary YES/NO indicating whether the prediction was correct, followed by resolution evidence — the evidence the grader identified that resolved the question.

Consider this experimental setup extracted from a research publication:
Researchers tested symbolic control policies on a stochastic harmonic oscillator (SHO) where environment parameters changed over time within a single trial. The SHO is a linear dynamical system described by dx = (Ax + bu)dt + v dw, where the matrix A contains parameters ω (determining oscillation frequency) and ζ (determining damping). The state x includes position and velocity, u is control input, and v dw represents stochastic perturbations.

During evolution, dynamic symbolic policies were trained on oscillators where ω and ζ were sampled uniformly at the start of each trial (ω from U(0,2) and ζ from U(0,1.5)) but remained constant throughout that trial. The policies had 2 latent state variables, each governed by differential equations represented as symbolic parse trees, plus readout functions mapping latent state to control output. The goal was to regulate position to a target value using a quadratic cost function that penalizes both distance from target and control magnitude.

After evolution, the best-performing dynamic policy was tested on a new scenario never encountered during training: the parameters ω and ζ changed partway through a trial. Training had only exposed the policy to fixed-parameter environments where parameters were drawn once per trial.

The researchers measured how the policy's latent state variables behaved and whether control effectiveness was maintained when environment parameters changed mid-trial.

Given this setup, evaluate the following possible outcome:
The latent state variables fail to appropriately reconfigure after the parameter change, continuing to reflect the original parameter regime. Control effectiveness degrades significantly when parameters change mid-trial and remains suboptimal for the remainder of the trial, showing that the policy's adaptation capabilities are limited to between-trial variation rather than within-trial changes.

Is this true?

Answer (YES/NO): NO